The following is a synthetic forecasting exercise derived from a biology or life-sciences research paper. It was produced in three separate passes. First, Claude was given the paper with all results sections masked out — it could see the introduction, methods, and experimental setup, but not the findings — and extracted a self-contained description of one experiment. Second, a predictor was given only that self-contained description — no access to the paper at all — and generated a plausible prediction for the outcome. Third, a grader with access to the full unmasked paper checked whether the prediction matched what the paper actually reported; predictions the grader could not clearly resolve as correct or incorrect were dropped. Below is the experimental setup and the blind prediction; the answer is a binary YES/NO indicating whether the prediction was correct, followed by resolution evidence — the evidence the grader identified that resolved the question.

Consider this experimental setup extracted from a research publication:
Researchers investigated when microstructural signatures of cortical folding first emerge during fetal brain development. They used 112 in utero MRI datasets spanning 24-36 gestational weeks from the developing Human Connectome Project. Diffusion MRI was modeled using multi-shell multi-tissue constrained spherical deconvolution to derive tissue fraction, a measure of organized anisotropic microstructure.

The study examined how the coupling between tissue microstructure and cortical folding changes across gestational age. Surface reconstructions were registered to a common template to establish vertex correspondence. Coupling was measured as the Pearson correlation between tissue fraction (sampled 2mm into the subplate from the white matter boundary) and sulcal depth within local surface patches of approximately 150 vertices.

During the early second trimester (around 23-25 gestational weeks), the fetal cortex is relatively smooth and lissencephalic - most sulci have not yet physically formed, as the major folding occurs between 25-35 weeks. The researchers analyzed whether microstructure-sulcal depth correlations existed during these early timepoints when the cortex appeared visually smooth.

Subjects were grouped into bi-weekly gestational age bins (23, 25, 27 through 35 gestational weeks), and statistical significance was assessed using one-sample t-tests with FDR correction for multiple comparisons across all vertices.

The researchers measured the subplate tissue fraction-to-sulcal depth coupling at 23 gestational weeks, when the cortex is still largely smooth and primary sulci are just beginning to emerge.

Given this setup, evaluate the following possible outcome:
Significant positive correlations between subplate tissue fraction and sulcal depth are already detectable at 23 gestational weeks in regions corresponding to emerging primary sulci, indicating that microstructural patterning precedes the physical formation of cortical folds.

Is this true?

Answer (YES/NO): NO